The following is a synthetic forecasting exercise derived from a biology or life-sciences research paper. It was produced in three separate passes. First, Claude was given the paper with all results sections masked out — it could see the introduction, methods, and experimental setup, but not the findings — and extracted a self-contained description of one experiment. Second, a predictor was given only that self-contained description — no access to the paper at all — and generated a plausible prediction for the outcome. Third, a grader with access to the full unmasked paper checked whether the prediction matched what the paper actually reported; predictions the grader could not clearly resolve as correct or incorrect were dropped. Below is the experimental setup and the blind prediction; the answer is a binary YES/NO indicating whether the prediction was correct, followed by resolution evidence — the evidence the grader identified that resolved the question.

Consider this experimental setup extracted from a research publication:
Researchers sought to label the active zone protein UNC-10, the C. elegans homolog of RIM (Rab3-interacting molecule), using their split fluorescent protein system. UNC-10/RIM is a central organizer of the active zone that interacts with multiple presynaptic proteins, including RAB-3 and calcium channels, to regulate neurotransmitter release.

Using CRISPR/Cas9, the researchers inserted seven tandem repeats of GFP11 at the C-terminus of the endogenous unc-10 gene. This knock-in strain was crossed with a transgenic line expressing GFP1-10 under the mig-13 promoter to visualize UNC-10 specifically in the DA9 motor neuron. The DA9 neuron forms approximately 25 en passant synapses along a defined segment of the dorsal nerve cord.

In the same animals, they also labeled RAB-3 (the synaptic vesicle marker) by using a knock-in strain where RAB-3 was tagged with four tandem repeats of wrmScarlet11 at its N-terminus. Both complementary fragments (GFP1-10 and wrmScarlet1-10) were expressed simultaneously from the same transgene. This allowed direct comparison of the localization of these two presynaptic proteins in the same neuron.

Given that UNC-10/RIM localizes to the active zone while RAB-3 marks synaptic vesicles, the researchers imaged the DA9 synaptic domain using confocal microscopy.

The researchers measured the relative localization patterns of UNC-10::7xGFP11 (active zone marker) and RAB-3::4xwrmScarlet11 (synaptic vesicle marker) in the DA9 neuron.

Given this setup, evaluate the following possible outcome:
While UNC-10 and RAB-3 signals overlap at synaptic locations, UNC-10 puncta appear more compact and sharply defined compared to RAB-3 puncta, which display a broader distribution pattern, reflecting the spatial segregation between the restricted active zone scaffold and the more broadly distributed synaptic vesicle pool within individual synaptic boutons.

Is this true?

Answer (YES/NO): YES